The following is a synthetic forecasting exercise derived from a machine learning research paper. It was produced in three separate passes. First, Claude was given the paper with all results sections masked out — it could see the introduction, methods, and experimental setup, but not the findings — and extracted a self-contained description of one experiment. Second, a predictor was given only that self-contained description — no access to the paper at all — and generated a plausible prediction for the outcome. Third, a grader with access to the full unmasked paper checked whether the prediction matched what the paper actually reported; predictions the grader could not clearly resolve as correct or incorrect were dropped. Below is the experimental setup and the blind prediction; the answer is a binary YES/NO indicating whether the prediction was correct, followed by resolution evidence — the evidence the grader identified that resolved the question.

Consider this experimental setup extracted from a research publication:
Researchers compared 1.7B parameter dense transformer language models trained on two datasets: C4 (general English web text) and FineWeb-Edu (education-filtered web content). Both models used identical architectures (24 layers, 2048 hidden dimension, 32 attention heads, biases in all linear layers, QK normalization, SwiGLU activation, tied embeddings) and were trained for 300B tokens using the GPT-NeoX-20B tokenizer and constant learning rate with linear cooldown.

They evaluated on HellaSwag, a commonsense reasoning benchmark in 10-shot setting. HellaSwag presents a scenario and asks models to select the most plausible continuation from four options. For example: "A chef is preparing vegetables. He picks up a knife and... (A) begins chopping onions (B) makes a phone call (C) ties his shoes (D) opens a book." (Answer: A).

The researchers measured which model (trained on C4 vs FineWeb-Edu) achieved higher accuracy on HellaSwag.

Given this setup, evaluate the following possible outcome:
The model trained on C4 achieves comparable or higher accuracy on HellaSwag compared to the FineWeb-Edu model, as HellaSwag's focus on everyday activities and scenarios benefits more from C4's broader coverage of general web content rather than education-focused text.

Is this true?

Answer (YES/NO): YES